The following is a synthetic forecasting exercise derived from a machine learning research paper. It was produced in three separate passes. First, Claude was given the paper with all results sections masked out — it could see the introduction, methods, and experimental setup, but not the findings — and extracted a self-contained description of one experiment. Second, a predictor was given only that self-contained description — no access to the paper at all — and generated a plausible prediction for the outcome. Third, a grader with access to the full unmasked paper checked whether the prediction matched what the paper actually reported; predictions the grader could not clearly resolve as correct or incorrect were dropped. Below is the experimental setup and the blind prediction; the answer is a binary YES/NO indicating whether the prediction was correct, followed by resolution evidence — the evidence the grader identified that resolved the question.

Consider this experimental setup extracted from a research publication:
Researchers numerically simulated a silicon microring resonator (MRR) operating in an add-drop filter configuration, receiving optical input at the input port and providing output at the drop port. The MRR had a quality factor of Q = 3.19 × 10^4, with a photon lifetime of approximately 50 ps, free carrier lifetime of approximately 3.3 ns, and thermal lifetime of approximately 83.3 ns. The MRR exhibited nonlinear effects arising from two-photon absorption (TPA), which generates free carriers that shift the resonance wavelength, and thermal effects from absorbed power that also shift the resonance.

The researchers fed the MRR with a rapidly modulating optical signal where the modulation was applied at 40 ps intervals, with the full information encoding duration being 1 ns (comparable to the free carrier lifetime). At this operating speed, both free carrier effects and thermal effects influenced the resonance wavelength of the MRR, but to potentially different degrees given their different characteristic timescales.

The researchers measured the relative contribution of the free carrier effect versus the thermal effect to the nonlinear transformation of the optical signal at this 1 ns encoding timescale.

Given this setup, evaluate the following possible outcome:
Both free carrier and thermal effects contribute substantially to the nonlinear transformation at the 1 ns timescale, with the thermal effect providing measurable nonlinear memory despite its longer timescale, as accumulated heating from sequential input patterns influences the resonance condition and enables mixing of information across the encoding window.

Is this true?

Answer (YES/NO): NO